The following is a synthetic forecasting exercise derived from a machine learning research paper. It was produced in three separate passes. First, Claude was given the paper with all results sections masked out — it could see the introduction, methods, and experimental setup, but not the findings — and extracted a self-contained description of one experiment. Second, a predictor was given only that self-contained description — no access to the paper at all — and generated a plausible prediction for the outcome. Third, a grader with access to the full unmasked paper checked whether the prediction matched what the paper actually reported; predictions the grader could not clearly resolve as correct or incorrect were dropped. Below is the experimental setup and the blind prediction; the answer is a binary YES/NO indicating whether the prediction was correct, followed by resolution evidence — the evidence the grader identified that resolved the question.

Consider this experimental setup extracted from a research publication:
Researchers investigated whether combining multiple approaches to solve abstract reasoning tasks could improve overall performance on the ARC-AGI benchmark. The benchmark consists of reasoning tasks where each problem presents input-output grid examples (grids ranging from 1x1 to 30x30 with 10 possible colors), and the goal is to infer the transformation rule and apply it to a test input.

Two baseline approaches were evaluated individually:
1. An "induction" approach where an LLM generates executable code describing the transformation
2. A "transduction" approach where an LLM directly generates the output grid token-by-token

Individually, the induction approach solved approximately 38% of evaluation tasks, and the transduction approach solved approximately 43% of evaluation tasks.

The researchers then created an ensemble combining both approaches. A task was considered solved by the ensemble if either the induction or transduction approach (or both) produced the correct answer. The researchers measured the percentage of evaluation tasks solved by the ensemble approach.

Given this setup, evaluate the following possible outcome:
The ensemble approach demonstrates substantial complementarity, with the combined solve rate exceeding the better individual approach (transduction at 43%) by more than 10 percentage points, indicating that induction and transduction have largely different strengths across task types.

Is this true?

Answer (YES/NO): YES